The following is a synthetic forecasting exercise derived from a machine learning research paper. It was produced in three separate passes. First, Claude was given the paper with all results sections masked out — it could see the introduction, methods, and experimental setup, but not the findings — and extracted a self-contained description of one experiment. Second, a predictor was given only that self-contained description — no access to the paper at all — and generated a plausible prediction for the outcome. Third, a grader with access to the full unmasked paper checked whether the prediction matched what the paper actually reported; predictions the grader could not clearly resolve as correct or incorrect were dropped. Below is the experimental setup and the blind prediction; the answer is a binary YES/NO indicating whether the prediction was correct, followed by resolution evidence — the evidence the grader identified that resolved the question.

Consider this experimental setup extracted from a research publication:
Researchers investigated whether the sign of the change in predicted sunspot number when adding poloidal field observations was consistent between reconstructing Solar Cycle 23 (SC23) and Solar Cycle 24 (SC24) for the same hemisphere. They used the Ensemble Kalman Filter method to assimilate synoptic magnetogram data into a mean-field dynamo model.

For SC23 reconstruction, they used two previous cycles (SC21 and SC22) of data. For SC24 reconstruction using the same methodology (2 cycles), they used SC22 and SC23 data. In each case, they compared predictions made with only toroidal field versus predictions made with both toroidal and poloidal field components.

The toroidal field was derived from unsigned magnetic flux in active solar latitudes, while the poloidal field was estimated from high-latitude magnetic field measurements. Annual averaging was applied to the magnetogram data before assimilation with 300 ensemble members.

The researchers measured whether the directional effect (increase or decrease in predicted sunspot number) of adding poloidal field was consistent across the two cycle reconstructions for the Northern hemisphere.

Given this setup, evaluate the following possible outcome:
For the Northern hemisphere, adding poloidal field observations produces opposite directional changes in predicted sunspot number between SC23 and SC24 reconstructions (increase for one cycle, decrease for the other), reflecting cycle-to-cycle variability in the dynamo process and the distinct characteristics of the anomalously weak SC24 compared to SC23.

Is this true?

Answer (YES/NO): NO